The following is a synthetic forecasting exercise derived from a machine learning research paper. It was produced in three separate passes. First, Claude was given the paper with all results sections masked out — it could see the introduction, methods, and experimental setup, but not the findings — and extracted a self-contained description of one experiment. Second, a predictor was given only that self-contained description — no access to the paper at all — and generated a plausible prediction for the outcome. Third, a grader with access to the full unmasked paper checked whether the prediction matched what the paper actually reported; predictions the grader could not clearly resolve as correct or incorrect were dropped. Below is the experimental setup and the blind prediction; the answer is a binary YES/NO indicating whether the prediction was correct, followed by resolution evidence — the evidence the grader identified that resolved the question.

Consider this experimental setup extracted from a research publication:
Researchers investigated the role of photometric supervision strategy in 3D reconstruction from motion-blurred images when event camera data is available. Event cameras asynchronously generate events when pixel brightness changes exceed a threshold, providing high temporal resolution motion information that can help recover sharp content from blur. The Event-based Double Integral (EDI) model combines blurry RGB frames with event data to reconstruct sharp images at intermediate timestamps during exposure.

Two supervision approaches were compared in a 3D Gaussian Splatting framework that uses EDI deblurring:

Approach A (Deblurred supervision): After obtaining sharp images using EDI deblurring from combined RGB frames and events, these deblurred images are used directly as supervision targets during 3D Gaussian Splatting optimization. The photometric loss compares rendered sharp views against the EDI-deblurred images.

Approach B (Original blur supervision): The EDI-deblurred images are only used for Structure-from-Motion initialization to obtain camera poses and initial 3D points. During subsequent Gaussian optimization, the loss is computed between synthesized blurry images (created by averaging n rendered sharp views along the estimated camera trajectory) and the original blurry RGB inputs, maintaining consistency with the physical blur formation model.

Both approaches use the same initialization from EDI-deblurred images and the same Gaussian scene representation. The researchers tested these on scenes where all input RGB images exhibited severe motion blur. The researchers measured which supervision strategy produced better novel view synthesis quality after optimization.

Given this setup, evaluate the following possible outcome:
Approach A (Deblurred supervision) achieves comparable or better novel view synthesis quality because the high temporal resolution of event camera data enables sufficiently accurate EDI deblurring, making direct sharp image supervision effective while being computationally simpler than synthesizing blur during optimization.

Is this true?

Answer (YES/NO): NO